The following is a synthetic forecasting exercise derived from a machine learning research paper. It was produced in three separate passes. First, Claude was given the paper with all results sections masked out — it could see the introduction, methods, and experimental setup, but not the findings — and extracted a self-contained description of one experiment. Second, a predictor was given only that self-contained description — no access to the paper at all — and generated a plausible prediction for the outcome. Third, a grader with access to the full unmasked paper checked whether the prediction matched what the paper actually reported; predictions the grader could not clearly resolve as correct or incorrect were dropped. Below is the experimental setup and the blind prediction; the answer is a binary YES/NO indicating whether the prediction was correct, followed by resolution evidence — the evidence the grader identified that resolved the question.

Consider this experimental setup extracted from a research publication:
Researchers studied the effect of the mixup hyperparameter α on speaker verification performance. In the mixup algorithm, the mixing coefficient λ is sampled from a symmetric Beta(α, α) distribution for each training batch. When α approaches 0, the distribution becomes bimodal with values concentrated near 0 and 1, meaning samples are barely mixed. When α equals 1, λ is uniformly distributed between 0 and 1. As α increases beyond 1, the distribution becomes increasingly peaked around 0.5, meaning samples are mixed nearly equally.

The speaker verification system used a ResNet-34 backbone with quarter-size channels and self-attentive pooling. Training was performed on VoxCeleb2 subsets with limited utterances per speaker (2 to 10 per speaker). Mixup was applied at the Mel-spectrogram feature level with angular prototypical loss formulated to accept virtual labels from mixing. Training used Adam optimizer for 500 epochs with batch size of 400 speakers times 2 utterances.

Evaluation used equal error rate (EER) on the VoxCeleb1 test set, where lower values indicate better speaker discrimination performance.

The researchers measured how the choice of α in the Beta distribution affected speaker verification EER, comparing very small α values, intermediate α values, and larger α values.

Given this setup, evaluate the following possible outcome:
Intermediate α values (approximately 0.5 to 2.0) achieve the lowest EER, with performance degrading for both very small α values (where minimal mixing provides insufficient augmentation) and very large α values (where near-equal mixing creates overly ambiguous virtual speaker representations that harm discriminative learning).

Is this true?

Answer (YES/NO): NO